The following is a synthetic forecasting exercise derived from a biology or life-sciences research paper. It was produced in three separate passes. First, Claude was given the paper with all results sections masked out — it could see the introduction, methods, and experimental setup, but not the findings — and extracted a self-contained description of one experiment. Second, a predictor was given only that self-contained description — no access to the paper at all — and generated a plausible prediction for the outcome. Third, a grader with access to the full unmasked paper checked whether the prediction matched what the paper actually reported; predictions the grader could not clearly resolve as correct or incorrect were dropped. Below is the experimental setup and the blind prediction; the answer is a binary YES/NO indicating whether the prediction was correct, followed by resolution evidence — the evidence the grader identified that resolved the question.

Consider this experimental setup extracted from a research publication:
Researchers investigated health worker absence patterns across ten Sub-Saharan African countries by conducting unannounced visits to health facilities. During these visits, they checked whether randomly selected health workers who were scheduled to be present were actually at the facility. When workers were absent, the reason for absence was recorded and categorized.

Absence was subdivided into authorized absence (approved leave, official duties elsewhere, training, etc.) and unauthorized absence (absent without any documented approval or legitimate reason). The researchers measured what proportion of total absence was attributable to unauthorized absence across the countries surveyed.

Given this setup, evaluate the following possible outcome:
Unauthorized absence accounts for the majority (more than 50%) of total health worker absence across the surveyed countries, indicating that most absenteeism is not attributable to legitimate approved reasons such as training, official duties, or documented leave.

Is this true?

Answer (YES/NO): NO